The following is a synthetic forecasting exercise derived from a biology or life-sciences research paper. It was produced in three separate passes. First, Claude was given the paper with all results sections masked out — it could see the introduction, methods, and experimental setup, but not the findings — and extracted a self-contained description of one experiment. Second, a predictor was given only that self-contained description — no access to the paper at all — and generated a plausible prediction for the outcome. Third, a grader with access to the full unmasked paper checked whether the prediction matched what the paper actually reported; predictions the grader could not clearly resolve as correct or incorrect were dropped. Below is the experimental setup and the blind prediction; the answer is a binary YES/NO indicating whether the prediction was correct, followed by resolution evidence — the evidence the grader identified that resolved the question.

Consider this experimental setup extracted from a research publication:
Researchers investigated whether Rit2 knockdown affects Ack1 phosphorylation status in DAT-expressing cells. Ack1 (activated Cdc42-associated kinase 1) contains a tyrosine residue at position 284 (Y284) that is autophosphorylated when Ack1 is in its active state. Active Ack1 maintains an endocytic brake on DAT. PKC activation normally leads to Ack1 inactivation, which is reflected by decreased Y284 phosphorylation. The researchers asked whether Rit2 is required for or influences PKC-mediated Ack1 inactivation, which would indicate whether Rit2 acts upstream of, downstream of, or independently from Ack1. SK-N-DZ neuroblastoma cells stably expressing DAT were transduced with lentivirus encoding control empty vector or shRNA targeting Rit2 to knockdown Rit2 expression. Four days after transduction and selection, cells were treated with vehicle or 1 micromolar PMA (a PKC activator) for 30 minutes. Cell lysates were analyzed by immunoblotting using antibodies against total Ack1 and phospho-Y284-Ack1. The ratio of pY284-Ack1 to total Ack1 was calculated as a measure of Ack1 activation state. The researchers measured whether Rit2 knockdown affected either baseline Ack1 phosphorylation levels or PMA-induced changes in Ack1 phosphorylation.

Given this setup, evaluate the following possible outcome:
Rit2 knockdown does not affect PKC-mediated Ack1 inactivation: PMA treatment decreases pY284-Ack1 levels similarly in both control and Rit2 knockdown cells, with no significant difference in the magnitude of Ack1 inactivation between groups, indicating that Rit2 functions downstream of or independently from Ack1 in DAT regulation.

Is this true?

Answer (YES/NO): YES